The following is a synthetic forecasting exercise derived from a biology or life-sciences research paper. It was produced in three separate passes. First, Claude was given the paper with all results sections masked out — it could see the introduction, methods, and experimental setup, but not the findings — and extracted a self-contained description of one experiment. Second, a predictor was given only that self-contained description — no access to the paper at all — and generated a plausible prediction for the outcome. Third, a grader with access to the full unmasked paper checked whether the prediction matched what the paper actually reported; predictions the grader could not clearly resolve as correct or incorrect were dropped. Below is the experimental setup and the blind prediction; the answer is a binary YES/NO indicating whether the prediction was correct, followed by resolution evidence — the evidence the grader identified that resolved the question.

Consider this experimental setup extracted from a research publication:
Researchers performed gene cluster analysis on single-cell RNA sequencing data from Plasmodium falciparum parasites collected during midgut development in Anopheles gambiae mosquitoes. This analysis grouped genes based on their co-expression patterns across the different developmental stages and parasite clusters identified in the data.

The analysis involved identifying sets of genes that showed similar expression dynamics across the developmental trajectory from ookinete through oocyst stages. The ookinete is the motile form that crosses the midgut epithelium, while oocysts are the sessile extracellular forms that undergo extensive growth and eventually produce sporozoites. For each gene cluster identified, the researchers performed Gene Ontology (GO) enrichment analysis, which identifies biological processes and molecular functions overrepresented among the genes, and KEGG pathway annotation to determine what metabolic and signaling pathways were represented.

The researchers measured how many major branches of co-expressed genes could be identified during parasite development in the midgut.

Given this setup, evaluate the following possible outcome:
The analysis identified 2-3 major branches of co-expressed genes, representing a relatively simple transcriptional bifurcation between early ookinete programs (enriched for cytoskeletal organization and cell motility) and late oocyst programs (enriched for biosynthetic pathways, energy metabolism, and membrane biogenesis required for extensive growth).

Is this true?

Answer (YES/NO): NO